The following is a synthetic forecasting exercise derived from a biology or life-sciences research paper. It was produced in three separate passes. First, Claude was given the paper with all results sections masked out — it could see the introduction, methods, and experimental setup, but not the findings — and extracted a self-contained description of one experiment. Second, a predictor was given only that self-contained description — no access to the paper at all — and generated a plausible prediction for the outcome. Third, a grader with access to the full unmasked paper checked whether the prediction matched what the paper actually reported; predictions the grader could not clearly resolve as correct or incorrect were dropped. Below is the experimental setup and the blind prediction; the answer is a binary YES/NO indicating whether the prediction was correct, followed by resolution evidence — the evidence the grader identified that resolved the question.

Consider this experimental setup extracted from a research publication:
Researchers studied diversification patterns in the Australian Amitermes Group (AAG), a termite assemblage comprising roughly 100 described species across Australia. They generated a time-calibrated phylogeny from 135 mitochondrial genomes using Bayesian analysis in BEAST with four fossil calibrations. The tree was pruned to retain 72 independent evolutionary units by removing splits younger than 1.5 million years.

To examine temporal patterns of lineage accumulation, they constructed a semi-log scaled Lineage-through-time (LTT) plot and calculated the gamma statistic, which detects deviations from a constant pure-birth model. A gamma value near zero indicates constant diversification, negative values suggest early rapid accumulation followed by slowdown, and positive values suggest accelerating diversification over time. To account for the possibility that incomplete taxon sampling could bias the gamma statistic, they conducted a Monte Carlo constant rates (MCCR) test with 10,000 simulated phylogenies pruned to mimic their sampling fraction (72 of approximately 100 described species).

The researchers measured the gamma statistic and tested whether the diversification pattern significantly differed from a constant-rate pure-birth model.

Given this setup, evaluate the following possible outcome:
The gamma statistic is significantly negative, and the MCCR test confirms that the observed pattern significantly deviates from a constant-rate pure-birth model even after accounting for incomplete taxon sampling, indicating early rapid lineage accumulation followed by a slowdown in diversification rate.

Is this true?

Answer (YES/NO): YES